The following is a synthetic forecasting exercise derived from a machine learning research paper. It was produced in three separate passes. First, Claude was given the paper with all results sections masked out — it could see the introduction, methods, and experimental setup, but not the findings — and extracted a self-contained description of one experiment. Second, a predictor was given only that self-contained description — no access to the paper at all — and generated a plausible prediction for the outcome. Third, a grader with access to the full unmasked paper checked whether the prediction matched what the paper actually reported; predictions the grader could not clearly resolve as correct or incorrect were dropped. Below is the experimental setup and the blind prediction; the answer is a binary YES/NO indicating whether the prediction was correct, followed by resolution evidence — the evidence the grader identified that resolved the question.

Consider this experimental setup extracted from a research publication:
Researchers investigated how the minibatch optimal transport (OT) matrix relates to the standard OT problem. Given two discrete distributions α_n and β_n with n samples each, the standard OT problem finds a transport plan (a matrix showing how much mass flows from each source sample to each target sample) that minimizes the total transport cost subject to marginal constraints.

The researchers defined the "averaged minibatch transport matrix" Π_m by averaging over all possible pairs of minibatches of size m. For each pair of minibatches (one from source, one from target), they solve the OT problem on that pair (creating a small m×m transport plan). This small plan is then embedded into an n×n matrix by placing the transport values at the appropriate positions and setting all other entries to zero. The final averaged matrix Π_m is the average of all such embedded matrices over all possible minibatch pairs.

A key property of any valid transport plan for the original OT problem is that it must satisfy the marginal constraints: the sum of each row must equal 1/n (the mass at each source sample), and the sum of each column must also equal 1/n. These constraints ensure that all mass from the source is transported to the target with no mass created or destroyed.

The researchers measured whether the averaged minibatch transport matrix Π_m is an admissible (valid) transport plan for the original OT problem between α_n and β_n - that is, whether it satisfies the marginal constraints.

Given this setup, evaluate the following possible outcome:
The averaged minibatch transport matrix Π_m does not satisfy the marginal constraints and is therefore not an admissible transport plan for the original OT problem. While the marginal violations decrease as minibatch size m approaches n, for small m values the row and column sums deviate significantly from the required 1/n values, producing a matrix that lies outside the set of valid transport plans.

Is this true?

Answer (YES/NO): NO